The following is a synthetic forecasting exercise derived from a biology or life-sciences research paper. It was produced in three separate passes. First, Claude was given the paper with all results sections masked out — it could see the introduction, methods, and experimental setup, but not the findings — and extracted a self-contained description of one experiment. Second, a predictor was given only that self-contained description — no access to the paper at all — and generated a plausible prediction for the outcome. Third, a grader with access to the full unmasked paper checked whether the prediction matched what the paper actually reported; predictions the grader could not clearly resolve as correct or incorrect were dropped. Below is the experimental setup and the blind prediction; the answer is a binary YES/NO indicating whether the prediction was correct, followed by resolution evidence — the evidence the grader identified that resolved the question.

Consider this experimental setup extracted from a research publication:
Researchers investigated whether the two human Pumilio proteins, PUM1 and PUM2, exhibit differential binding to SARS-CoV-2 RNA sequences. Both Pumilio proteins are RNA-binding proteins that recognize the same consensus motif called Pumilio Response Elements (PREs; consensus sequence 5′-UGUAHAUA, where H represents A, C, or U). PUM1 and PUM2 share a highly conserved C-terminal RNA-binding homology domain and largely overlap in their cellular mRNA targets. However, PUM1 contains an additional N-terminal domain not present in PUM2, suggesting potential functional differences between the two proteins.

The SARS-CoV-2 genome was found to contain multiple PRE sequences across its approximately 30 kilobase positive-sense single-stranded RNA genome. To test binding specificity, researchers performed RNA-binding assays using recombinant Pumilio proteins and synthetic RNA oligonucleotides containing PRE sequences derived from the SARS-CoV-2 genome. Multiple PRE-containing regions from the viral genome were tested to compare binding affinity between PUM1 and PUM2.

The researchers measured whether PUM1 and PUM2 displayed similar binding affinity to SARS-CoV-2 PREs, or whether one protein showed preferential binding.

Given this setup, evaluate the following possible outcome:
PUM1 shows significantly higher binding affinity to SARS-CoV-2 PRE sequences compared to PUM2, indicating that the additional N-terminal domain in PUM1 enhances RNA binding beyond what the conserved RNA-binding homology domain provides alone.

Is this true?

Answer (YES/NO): NO